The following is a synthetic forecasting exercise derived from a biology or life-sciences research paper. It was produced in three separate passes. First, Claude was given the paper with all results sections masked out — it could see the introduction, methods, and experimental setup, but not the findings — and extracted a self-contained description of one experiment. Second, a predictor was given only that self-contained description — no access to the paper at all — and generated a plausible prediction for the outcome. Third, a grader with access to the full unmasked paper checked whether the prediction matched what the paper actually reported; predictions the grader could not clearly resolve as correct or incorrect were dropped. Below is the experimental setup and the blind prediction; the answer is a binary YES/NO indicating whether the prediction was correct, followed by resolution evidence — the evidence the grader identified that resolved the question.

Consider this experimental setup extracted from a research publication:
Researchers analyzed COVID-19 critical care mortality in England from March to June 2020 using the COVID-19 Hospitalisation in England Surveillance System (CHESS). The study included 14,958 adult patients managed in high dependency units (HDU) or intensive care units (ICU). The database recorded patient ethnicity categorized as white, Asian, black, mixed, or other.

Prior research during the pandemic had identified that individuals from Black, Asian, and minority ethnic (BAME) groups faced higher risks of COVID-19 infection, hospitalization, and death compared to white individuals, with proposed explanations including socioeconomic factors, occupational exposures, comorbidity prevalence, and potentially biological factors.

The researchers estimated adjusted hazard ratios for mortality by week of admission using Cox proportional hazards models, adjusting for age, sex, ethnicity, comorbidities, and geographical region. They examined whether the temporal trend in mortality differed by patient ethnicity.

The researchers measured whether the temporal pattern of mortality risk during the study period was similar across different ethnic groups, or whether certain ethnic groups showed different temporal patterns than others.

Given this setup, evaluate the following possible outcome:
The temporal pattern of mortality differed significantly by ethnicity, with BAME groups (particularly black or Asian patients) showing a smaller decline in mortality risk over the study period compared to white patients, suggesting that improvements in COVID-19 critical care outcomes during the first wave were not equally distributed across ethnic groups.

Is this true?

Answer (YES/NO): NO